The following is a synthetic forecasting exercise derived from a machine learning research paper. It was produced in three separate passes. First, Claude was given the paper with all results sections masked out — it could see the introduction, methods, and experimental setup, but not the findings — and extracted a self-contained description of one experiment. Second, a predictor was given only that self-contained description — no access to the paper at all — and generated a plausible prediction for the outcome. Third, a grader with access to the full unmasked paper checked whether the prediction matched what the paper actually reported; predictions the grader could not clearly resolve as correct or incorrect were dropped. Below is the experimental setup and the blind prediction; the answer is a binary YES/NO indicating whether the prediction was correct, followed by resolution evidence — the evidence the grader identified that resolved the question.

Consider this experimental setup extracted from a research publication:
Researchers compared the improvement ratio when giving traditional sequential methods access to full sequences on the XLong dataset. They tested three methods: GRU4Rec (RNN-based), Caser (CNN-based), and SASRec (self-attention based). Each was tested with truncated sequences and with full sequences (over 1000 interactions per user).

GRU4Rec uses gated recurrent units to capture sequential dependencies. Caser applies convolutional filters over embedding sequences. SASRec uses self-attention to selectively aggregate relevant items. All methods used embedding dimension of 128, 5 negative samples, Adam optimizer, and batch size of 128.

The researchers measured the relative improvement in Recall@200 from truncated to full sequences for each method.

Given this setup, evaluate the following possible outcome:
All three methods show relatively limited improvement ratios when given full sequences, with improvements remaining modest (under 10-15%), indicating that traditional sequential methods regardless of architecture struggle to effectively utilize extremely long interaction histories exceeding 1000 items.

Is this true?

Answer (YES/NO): NO